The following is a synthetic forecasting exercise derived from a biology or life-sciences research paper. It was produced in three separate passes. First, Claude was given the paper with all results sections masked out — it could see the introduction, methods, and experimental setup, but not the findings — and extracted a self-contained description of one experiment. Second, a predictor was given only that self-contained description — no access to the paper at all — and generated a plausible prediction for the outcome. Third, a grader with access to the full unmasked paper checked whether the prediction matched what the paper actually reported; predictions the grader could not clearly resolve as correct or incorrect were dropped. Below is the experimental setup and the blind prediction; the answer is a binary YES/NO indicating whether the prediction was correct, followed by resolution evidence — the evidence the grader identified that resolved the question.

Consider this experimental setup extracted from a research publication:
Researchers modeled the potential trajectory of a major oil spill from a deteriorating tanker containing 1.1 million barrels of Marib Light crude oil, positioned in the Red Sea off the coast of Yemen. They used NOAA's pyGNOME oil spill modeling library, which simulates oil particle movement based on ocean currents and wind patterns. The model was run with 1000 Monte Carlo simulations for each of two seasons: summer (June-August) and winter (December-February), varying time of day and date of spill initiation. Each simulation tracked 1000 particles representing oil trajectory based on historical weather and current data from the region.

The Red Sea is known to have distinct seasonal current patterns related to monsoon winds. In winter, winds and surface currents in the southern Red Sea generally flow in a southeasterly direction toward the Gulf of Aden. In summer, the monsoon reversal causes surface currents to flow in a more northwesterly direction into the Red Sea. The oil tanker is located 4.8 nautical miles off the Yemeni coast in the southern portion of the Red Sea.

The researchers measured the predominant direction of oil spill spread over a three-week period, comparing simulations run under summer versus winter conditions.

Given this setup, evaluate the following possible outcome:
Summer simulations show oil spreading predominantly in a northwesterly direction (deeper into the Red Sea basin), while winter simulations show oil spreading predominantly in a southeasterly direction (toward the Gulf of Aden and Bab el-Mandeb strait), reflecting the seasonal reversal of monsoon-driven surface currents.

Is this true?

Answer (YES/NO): NO